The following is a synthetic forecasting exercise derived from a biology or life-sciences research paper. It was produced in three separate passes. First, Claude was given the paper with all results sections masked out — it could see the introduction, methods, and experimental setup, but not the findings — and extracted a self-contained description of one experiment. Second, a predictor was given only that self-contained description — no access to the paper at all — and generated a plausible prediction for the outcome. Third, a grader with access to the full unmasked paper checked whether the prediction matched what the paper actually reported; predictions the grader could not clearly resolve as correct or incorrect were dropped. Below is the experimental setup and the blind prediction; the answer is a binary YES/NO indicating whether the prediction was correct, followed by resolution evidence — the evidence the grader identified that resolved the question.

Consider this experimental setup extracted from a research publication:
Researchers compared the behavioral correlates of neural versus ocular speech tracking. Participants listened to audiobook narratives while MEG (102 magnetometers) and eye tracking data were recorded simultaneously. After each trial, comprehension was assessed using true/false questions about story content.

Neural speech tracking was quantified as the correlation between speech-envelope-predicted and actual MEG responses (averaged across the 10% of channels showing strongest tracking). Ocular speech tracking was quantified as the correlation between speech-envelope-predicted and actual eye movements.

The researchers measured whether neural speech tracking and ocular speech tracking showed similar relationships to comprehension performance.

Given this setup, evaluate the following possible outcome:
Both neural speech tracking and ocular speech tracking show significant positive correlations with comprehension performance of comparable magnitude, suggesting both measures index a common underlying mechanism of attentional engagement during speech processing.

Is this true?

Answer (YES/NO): NO